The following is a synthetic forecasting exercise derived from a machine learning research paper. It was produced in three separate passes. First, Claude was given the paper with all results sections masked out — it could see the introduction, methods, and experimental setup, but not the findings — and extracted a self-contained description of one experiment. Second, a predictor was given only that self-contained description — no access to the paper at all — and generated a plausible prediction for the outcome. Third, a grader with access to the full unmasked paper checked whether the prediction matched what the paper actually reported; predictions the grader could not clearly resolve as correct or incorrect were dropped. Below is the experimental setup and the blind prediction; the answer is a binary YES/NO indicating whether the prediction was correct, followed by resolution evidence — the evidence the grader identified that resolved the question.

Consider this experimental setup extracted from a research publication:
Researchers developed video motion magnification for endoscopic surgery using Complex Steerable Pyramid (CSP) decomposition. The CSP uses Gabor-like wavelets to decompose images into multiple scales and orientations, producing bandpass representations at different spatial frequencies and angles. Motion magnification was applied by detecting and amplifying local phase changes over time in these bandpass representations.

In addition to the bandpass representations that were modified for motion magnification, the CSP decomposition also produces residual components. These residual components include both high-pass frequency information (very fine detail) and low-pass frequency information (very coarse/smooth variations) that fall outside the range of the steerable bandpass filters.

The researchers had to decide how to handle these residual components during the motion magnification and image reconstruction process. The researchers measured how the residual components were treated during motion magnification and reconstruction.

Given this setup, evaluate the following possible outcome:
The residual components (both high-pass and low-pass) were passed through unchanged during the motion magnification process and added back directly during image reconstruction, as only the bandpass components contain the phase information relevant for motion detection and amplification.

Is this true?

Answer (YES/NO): YES